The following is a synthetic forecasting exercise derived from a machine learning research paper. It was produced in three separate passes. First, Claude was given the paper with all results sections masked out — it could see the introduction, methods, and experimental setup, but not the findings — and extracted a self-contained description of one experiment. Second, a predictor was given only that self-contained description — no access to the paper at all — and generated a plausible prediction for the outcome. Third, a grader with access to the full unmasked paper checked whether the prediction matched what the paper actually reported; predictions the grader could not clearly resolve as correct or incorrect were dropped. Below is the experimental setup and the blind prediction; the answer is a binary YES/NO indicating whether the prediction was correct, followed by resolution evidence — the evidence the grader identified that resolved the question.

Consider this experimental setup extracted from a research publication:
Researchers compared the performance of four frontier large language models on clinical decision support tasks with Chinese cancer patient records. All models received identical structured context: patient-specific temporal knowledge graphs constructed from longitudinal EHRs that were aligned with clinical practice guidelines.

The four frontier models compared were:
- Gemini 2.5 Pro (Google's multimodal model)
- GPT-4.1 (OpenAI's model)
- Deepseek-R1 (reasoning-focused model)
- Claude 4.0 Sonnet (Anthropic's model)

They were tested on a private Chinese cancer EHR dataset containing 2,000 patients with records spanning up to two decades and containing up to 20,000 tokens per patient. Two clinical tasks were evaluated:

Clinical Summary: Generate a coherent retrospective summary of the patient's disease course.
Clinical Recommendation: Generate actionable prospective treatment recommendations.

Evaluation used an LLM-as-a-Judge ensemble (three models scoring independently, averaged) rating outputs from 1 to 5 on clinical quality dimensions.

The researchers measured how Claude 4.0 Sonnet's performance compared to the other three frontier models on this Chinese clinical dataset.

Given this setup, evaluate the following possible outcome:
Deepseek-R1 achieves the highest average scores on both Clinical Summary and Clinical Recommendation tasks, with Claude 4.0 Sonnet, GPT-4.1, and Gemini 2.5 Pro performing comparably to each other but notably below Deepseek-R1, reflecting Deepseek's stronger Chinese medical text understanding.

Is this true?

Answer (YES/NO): NO